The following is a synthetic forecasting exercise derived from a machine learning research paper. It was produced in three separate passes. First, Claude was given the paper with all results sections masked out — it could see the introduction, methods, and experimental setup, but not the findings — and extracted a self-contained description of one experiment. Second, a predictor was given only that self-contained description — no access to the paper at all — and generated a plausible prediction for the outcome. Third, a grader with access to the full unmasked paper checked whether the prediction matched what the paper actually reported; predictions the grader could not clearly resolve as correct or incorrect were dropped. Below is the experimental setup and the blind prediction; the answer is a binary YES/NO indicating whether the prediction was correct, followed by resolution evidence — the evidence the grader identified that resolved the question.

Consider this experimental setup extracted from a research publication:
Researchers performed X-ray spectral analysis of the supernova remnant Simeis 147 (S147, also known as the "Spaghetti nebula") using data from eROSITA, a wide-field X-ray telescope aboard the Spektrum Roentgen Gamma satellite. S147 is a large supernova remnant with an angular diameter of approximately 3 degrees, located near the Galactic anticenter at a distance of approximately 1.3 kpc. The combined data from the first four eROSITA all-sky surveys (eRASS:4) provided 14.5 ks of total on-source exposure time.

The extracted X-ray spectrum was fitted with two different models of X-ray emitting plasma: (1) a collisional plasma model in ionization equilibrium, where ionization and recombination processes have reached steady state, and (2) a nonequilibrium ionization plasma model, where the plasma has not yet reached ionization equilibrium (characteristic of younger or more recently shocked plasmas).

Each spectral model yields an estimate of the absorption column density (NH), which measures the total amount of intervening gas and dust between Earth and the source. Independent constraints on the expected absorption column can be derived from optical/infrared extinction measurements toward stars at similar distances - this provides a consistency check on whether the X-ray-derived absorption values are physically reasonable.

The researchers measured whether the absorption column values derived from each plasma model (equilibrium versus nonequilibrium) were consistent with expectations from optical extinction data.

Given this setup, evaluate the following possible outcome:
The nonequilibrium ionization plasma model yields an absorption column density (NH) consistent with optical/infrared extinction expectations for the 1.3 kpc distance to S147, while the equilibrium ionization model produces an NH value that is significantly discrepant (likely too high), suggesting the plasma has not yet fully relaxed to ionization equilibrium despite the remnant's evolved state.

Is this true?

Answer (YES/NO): YES